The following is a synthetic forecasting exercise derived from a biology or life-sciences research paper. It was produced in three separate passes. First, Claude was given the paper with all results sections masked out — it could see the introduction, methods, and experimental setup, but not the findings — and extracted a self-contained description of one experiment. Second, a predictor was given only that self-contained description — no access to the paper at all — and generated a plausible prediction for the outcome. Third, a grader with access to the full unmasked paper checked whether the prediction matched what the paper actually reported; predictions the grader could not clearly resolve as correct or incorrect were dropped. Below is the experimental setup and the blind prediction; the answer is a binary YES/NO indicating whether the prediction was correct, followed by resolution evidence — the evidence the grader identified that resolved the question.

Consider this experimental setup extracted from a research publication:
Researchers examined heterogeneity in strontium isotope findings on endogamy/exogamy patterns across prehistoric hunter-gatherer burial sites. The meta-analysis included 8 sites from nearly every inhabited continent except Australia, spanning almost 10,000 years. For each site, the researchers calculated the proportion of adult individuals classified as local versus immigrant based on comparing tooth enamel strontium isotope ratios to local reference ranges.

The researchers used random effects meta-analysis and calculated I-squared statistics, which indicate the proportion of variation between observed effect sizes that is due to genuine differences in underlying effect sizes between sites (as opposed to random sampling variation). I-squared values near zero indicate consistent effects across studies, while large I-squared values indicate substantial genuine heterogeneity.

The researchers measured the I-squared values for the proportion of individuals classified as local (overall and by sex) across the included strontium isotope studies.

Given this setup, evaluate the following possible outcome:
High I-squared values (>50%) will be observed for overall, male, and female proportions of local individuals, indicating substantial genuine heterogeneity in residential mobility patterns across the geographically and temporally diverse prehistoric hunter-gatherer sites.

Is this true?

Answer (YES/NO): YES